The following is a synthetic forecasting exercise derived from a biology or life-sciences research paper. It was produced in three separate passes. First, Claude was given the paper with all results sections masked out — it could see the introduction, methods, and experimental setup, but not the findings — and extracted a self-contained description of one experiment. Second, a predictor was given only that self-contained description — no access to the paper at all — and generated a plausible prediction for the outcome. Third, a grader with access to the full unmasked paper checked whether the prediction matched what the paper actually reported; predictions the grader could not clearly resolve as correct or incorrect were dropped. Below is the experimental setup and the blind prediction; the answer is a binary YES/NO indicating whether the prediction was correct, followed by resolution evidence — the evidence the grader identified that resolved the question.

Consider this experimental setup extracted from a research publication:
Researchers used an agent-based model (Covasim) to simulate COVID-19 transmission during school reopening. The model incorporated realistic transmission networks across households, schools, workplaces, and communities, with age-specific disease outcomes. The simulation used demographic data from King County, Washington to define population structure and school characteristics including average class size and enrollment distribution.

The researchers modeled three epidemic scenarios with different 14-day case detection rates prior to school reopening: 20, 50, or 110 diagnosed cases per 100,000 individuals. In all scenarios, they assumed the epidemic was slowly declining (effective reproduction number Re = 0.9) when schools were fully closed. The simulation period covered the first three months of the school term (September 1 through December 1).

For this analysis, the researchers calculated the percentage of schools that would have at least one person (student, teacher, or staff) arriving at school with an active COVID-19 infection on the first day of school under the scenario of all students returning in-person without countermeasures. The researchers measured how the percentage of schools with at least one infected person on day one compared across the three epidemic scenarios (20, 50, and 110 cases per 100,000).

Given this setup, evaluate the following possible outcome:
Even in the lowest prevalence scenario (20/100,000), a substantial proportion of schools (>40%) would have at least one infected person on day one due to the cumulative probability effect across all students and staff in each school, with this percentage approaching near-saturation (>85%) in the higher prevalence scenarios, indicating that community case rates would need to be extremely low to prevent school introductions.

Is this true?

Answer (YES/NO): NO